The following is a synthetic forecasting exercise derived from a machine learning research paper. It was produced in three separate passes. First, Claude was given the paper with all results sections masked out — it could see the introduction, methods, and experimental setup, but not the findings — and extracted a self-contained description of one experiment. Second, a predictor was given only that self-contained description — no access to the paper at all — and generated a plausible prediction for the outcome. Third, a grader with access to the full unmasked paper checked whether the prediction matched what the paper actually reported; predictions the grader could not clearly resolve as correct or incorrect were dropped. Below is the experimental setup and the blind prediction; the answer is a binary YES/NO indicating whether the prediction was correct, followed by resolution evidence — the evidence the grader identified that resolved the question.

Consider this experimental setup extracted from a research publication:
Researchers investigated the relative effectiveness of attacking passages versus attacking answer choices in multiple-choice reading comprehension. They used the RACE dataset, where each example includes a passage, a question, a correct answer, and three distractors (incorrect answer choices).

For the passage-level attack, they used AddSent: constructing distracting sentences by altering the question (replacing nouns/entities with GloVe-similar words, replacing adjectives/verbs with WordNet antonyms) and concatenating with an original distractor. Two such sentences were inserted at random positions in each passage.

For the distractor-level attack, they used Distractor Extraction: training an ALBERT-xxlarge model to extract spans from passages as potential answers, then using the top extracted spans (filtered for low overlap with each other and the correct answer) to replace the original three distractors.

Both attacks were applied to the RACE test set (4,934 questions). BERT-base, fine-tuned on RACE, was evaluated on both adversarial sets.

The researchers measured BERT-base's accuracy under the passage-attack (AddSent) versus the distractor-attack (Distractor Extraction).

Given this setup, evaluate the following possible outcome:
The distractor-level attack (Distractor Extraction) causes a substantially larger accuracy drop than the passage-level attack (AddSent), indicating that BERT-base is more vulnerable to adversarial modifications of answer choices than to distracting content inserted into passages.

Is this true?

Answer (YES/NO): NO